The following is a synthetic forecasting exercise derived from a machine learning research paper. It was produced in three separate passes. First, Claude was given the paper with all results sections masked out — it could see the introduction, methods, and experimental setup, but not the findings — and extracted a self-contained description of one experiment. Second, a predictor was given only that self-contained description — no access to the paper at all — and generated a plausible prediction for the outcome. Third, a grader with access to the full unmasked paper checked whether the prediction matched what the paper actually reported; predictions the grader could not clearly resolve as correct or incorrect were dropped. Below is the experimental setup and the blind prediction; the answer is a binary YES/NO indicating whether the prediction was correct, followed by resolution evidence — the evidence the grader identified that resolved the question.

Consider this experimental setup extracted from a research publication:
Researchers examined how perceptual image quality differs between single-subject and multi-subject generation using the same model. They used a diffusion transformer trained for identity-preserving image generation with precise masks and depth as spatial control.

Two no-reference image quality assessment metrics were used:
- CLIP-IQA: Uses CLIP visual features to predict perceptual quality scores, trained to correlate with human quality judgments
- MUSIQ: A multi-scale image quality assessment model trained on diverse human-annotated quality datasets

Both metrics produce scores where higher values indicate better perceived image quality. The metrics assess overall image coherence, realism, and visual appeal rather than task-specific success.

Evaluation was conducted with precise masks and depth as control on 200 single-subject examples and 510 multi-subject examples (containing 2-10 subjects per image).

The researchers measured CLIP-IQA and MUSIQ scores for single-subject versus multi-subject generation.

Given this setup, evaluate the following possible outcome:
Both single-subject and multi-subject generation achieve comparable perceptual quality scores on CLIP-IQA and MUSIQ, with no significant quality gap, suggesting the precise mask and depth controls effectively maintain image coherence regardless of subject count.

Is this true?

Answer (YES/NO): NO